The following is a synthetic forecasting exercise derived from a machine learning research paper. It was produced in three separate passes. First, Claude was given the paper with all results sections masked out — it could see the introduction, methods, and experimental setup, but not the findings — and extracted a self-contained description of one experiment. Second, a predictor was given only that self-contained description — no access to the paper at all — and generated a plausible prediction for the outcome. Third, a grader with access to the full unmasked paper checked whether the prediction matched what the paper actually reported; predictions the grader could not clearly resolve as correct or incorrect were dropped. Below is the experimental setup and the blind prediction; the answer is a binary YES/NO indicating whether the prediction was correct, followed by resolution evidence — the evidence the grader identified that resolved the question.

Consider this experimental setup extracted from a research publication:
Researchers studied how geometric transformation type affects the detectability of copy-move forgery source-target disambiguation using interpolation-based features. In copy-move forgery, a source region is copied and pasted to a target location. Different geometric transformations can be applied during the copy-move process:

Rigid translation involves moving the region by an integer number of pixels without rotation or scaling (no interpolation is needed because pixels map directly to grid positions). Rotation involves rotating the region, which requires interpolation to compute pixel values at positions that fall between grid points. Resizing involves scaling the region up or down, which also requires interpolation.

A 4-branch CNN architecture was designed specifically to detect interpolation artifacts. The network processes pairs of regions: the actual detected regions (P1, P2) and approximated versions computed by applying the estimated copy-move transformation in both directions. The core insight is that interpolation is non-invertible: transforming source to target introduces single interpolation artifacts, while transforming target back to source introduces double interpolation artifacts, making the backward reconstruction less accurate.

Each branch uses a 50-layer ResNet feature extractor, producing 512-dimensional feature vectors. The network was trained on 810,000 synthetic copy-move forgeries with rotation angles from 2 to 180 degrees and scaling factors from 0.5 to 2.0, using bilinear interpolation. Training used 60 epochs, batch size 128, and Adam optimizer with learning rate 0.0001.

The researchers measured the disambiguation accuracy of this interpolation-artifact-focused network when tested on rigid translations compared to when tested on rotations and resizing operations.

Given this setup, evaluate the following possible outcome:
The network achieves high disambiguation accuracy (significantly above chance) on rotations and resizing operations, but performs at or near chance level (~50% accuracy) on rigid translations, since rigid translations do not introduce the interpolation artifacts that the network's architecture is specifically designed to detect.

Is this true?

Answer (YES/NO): YES